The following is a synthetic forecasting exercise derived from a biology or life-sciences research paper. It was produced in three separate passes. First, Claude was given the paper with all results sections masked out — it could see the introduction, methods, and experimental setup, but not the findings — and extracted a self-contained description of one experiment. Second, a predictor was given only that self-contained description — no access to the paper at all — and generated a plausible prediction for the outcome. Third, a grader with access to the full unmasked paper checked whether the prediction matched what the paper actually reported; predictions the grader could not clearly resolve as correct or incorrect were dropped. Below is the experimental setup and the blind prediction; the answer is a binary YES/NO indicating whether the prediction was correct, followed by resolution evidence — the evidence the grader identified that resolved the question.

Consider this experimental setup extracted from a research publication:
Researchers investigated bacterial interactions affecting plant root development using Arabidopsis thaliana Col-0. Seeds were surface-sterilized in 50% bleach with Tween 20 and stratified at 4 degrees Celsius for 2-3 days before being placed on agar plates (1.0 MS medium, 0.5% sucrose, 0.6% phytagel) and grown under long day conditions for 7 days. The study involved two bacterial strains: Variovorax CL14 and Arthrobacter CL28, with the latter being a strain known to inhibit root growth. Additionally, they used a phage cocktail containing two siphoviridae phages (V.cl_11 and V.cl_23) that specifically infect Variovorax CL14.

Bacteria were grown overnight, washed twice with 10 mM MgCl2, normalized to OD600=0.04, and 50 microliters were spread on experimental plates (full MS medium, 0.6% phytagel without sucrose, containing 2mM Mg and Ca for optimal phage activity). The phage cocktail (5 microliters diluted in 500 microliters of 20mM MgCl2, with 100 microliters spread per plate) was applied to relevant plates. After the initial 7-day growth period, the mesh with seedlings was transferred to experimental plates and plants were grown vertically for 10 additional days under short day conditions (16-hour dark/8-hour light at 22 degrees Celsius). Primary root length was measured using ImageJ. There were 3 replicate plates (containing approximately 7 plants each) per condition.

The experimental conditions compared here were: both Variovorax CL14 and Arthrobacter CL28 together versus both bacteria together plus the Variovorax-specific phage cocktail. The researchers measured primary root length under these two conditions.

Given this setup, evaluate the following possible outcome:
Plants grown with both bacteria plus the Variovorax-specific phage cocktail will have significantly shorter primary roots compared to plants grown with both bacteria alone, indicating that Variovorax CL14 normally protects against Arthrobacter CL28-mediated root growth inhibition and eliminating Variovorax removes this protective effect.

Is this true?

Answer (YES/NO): YES